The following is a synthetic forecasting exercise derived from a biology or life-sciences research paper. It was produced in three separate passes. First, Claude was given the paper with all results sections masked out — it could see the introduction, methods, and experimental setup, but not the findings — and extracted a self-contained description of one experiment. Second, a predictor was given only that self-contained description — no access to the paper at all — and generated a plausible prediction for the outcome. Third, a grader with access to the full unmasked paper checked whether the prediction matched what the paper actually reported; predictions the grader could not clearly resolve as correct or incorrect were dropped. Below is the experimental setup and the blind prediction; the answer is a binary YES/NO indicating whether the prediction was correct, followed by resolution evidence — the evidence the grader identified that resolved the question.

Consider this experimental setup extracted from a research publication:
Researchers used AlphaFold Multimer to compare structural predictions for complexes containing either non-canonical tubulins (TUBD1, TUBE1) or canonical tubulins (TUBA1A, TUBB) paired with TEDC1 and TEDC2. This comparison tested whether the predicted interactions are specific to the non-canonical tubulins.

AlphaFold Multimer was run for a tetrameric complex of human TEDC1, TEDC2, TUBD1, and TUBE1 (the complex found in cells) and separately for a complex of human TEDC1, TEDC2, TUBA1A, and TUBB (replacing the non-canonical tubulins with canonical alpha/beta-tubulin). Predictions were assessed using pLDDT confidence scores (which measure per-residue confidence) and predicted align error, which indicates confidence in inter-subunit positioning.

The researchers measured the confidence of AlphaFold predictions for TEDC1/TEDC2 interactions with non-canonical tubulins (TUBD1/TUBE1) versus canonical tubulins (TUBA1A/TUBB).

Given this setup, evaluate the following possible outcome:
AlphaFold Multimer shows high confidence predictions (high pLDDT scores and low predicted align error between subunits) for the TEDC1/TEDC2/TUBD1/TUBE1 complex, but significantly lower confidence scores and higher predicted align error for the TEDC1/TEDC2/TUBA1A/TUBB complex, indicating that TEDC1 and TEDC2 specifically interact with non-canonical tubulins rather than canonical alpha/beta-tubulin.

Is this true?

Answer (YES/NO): YES